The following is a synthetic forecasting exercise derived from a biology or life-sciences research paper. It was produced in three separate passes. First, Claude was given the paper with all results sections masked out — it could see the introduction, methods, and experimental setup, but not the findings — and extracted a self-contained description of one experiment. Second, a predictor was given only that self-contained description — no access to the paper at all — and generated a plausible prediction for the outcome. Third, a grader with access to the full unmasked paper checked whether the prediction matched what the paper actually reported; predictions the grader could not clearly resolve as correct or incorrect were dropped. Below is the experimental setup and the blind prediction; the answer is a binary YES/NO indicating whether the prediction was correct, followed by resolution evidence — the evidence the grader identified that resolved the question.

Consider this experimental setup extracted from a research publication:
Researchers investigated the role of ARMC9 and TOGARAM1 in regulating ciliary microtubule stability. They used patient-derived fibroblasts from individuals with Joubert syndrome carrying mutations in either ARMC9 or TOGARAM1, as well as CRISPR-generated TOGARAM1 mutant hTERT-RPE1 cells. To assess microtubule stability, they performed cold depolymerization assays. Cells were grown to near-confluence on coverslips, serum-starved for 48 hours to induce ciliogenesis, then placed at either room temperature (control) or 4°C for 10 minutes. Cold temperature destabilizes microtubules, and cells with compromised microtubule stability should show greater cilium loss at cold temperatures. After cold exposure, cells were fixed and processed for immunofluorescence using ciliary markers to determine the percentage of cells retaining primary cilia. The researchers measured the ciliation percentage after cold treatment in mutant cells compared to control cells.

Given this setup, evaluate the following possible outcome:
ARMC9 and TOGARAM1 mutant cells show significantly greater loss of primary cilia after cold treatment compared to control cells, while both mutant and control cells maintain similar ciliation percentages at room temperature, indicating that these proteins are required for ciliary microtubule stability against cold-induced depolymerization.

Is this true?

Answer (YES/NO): YES